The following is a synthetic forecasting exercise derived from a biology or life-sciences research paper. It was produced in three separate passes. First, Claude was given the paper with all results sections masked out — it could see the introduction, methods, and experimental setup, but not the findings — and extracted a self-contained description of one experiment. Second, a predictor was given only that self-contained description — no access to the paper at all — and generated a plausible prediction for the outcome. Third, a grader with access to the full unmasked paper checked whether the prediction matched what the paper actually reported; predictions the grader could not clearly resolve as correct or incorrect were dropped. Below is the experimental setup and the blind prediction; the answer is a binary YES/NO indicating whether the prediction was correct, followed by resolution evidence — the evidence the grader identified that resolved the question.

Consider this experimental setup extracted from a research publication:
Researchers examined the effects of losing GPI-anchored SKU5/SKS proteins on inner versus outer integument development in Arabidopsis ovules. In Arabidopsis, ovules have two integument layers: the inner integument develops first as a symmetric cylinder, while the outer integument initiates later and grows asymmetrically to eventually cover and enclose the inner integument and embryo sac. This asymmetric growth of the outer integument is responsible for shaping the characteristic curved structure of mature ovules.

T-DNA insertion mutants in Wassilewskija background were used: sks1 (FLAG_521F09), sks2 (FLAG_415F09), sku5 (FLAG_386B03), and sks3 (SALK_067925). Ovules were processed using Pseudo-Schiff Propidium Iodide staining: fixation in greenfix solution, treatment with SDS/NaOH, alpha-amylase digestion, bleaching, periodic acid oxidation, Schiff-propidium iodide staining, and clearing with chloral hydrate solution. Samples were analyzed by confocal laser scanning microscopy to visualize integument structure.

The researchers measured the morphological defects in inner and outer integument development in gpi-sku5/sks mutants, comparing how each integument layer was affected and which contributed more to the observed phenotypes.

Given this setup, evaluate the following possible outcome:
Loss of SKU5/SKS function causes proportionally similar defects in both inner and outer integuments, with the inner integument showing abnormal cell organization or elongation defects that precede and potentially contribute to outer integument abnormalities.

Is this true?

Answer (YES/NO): NO